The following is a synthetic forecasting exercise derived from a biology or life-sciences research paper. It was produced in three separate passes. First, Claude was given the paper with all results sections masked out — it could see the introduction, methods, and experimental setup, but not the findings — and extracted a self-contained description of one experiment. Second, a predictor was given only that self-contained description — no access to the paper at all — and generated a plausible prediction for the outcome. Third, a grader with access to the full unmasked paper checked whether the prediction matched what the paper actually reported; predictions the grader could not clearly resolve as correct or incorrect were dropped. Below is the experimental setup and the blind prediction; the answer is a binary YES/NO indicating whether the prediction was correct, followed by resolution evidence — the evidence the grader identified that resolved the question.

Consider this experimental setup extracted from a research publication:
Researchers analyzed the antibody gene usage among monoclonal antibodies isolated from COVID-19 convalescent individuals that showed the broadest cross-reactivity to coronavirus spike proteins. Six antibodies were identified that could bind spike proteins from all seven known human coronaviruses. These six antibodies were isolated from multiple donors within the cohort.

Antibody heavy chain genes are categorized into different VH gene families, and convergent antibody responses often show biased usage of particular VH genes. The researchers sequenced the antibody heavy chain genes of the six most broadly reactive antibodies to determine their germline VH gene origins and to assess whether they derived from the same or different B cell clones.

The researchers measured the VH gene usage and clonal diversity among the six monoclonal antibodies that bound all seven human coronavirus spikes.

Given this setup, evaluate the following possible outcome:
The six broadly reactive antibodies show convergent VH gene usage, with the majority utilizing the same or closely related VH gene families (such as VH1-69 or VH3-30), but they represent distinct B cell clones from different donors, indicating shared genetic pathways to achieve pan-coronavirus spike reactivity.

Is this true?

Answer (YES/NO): NO